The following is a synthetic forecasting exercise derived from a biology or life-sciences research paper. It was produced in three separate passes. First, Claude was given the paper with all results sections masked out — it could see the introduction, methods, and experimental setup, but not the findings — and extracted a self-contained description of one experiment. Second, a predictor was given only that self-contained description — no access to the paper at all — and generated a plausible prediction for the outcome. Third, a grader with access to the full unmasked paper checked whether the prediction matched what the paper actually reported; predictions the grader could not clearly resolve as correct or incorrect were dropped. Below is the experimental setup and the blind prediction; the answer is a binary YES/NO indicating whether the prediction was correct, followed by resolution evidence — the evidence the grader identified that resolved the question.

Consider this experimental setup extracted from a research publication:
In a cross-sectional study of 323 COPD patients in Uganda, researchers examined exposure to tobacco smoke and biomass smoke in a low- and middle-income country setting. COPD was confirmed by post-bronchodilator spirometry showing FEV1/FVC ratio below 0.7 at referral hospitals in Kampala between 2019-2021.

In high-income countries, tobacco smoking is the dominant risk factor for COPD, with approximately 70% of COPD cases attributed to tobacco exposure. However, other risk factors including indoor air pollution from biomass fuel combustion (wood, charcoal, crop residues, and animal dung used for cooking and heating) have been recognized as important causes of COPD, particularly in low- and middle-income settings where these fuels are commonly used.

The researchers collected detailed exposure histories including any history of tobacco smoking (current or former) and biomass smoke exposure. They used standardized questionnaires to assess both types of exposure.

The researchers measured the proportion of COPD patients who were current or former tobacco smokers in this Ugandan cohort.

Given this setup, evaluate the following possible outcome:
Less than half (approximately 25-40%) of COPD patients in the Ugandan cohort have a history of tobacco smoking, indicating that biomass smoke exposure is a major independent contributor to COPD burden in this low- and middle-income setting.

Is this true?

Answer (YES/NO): YES